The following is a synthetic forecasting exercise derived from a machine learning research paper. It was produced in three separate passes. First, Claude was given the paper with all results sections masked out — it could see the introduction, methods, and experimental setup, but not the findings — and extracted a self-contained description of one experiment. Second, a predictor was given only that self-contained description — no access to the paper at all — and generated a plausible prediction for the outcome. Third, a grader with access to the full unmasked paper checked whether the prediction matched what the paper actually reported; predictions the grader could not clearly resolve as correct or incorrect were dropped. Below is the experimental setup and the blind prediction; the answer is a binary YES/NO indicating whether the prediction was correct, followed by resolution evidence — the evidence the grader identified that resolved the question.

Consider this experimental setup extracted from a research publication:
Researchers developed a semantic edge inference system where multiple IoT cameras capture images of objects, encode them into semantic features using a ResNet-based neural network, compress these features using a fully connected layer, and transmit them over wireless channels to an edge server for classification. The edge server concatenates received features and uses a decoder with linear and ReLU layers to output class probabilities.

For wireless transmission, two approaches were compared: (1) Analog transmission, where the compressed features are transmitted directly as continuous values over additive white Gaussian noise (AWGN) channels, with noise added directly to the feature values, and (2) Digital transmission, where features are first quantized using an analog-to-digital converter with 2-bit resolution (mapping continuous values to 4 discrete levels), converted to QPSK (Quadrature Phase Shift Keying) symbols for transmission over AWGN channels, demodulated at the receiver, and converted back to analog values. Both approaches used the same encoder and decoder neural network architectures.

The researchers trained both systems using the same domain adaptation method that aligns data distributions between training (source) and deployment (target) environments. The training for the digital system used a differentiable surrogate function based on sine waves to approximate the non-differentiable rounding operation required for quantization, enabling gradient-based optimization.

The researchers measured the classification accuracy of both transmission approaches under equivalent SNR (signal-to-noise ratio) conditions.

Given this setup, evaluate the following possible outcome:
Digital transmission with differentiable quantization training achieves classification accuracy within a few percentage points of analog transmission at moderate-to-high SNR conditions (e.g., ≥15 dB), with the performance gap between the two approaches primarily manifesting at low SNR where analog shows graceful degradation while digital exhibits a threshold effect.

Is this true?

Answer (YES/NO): NO